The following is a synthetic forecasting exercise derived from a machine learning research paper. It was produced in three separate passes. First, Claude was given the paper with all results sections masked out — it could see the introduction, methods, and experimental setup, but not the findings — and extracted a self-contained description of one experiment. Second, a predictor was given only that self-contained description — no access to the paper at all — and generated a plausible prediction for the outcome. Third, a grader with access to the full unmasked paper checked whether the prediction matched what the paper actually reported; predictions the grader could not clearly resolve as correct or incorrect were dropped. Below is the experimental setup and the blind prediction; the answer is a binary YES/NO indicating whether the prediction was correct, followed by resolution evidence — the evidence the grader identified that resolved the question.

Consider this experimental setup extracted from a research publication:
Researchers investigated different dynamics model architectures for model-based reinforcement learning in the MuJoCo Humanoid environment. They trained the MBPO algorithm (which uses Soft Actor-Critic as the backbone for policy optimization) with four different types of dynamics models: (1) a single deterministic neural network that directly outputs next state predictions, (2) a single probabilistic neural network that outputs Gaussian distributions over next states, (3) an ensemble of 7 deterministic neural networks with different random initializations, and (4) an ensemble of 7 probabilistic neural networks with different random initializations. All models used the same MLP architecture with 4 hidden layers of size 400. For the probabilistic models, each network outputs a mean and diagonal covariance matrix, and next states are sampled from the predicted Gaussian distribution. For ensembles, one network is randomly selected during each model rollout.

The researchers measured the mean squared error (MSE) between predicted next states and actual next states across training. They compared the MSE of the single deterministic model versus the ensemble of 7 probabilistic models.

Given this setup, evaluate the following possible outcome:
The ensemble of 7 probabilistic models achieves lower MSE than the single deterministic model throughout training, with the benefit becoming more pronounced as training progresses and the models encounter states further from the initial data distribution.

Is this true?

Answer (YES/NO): NO